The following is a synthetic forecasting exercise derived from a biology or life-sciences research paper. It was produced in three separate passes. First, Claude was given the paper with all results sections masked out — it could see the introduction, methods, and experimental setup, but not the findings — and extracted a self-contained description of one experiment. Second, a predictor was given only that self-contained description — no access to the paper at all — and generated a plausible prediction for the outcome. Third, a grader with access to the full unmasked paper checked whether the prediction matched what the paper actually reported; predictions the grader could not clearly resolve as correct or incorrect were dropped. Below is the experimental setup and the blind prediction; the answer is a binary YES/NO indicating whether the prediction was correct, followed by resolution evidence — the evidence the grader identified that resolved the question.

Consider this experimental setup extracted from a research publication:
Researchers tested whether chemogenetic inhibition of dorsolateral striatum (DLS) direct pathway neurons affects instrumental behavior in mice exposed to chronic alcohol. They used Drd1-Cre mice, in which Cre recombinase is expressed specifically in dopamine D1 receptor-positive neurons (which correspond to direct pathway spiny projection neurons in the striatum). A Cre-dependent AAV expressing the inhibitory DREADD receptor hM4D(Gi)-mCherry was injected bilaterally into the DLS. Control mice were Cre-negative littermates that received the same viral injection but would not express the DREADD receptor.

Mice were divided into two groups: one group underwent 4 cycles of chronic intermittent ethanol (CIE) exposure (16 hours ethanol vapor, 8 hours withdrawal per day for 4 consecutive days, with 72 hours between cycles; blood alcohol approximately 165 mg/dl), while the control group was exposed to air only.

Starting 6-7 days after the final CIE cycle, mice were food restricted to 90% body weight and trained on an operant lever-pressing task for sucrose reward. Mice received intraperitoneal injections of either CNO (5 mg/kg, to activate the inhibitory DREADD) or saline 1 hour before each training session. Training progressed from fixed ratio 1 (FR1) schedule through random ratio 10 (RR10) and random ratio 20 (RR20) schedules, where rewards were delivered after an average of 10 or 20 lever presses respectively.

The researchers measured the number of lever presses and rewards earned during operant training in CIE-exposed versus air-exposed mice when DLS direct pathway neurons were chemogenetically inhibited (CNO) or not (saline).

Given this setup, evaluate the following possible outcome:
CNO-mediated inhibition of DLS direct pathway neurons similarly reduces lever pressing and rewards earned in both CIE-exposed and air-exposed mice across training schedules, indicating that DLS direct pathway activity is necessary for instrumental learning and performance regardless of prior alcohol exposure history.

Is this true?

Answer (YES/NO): NO